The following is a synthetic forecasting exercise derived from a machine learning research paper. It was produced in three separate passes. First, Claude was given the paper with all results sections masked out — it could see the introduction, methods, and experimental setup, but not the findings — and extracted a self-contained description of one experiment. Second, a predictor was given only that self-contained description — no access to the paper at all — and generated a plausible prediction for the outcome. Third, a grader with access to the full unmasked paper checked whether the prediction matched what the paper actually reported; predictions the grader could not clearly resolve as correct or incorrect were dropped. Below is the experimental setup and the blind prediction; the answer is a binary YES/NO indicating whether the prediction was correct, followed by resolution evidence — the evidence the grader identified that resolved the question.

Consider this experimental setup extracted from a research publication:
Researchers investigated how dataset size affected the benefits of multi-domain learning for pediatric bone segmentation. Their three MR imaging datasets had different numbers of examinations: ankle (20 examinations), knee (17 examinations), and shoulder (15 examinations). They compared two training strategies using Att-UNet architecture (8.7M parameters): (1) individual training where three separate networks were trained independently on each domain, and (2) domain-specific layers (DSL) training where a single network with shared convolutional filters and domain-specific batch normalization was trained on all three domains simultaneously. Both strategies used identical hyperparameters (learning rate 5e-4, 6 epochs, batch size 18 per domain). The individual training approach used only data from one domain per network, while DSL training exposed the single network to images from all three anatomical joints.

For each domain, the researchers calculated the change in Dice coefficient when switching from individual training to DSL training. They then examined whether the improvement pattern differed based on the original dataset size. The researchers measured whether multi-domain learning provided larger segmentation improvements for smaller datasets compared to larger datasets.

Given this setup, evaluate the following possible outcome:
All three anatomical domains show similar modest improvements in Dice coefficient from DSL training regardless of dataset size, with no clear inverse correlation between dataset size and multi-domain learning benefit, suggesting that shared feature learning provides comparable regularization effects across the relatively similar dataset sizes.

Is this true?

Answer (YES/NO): NO